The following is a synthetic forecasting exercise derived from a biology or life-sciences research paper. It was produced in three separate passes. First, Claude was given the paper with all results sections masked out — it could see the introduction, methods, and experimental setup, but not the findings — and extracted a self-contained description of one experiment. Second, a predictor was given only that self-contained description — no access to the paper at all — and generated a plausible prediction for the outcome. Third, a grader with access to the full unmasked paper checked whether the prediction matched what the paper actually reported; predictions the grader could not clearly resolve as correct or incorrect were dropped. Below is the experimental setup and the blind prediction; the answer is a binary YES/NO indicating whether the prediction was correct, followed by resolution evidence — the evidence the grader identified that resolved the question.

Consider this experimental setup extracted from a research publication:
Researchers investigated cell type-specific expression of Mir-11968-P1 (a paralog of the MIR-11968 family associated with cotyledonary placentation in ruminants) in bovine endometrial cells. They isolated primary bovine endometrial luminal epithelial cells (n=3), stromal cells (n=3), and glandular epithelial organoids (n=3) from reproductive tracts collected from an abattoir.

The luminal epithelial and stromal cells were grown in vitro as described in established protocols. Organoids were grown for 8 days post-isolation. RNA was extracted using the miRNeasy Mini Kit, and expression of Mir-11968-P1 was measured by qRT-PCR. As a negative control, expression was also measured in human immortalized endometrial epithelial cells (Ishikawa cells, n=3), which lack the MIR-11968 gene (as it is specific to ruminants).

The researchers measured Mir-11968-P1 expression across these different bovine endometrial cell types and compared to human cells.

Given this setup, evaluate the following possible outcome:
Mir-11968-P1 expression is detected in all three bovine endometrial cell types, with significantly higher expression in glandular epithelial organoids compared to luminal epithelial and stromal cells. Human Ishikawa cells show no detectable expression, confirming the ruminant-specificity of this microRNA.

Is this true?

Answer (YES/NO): NO